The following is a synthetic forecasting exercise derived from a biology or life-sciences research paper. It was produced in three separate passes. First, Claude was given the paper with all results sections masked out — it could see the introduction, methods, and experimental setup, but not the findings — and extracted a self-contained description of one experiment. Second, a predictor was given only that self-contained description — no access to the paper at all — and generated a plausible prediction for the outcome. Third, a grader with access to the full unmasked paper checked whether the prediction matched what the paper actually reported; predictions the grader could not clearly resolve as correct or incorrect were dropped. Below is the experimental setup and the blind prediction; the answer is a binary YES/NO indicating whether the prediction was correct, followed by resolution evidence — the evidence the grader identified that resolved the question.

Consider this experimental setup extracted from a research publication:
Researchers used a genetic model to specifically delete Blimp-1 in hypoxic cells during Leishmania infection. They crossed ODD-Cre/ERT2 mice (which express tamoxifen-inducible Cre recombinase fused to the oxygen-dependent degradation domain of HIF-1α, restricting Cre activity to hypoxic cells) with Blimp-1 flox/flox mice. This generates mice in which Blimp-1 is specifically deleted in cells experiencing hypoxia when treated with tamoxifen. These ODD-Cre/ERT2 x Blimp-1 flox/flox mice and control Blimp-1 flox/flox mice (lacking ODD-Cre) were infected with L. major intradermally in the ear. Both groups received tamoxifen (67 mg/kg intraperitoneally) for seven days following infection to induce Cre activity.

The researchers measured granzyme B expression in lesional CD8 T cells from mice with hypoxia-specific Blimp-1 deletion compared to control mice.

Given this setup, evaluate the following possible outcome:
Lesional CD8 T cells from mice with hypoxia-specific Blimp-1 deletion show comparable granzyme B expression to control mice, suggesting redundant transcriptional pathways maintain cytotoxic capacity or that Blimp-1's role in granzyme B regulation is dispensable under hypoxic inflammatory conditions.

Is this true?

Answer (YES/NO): NO